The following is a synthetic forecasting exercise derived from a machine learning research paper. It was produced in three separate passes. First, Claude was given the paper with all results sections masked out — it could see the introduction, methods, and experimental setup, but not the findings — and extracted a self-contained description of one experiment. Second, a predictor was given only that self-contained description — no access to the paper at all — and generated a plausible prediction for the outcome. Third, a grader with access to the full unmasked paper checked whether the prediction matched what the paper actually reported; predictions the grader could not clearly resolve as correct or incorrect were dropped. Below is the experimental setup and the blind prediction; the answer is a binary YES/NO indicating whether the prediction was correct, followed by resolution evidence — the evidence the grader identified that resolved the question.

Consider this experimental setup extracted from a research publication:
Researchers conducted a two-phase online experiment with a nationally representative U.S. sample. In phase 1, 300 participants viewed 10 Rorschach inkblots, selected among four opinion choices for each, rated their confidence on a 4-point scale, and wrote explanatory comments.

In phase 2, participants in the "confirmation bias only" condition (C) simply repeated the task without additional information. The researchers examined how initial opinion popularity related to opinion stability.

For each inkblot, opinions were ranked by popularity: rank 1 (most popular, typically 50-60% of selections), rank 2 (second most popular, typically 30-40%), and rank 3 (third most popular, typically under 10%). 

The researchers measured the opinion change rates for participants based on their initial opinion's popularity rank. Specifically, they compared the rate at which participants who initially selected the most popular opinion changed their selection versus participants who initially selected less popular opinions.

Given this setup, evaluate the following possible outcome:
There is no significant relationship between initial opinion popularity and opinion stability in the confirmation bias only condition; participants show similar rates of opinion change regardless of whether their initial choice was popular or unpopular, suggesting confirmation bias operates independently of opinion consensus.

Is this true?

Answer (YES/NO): NO